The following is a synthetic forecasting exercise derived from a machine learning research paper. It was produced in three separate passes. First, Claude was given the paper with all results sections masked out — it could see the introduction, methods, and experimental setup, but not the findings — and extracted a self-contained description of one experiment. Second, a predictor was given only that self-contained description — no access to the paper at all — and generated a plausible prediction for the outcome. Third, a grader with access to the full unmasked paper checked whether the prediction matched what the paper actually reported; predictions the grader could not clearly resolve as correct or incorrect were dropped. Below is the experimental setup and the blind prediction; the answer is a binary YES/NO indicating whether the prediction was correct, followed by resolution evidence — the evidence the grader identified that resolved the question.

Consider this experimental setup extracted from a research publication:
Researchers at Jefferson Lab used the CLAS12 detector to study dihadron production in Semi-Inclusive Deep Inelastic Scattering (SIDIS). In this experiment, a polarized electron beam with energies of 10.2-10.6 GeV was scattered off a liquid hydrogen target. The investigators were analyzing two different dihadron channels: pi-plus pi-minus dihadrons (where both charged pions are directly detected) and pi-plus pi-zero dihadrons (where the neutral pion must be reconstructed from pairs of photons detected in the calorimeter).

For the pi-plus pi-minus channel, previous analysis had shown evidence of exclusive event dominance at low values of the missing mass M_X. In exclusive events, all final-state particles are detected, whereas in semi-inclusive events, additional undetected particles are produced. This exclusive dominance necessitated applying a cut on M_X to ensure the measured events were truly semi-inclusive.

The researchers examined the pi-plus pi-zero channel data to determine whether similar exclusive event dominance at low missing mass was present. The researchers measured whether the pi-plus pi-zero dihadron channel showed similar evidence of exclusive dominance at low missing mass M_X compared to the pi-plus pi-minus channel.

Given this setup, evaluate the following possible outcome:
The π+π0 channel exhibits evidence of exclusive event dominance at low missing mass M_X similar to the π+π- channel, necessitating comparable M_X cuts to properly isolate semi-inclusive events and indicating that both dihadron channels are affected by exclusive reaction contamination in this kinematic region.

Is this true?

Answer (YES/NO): NO